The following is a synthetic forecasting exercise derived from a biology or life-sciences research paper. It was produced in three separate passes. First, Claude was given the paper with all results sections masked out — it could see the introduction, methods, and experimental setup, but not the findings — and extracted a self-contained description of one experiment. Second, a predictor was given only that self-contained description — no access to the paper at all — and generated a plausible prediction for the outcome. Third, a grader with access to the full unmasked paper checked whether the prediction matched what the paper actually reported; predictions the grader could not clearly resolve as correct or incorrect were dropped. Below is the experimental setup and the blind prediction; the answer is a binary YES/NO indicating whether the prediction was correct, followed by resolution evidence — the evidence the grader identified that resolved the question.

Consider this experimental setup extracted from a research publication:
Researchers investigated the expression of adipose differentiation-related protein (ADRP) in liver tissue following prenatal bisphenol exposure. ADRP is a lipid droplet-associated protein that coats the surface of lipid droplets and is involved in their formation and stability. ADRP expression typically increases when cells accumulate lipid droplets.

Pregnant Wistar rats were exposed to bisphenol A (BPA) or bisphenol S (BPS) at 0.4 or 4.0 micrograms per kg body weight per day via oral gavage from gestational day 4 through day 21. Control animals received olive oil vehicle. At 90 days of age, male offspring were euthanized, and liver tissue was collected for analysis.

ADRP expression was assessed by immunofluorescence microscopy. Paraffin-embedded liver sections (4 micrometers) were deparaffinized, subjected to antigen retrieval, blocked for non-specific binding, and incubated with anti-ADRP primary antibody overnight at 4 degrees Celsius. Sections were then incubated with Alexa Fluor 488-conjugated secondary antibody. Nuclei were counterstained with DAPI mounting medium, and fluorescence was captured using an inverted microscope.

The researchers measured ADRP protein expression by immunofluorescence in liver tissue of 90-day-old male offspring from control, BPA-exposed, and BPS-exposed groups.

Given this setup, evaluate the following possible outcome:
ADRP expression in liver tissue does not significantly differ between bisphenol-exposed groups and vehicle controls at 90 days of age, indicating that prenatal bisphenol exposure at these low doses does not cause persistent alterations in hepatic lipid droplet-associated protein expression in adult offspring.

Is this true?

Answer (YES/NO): NO